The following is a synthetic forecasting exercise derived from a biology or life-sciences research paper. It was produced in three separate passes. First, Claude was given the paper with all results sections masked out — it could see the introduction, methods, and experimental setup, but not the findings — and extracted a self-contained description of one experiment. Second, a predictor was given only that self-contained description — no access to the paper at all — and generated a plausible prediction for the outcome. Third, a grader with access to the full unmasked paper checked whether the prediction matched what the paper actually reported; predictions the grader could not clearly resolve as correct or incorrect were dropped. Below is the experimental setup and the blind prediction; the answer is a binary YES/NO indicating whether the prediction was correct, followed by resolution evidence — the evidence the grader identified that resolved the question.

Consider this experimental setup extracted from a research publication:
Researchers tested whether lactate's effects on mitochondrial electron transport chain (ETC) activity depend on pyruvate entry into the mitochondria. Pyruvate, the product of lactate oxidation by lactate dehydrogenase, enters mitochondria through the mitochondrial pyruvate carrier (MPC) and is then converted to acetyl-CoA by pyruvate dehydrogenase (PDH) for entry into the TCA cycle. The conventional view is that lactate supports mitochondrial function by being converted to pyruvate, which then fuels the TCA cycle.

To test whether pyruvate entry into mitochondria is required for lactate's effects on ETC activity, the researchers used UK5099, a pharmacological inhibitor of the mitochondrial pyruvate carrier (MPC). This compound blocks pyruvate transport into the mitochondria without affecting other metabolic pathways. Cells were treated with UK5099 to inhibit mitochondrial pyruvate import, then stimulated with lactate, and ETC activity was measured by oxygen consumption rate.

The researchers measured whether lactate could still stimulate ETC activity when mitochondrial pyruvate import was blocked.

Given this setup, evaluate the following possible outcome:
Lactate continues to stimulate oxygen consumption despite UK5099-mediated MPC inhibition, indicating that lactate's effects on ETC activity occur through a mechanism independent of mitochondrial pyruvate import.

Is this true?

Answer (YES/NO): YES